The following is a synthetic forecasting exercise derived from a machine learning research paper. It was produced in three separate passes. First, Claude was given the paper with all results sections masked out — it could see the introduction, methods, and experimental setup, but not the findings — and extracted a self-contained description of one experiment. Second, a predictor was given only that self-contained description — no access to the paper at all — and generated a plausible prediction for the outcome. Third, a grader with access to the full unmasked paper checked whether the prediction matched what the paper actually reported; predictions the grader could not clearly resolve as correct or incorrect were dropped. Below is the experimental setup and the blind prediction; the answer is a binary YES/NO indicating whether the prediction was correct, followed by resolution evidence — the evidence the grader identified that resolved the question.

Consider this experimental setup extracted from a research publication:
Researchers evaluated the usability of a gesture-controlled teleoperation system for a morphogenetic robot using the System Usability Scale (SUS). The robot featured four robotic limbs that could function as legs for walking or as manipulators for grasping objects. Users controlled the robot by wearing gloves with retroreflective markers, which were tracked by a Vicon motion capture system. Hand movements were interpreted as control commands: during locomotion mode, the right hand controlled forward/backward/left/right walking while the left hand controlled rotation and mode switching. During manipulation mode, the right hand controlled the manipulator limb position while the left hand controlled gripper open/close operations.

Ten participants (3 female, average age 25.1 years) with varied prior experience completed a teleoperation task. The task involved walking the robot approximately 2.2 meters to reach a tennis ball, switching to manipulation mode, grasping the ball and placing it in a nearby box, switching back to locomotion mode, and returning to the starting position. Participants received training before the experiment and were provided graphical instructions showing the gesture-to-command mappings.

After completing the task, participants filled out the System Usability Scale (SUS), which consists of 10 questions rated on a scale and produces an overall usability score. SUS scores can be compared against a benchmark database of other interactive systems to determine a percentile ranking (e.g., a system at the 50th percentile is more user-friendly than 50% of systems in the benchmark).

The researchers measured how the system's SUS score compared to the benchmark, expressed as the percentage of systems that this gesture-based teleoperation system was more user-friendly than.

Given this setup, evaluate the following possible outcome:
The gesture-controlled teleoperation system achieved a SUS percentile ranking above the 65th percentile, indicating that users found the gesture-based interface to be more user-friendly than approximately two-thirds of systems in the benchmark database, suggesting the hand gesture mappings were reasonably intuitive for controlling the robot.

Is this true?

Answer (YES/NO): NO